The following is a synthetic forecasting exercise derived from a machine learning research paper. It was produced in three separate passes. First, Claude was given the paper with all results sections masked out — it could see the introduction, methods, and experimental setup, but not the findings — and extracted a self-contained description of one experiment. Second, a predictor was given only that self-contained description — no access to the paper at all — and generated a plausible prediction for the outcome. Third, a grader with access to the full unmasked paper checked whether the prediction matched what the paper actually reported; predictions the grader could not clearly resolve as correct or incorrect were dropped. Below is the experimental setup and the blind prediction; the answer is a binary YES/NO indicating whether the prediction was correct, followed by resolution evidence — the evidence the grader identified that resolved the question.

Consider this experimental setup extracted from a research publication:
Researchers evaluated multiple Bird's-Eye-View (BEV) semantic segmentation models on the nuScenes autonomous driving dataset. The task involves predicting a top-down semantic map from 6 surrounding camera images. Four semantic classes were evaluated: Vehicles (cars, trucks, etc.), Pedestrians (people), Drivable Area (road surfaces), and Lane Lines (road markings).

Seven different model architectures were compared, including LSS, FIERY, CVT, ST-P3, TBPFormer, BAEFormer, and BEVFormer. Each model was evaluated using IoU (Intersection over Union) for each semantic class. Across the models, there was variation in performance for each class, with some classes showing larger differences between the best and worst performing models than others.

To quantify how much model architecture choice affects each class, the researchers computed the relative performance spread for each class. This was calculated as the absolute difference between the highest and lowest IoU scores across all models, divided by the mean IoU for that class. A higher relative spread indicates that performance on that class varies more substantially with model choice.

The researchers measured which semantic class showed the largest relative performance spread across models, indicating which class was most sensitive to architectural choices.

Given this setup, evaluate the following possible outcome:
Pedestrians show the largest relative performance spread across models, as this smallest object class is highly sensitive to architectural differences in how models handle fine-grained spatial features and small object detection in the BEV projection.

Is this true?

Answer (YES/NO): NO